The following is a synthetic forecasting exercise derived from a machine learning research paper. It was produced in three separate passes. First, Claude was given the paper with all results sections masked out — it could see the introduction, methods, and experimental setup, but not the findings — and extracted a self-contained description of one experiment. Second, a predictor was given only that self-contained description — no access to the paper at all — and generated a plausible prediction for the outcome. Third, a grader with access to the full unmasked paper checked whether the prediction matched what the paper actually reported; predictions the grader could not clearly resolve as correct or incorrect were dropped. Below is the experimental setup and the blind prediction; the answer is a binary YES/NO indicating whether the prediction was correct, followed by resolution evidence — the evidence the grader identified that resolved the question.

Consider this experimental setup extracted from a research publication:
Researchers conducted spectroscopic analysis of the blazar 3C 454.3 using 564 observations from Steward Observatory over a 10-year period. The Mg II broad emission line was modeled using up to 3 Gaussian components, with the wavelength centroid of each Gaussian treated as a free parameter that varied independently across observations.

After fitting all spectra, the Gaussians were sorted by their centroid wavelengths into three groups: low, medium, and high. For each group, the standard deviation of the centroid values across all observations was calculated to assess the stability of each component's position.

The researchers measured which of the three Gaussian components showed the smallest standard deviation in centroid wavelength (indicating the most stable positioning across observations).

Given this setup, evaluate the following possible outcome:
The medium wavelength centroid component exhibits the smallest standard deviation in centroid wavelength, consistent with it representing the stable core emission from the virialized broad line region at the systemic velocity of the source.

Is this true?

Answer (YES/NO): YES